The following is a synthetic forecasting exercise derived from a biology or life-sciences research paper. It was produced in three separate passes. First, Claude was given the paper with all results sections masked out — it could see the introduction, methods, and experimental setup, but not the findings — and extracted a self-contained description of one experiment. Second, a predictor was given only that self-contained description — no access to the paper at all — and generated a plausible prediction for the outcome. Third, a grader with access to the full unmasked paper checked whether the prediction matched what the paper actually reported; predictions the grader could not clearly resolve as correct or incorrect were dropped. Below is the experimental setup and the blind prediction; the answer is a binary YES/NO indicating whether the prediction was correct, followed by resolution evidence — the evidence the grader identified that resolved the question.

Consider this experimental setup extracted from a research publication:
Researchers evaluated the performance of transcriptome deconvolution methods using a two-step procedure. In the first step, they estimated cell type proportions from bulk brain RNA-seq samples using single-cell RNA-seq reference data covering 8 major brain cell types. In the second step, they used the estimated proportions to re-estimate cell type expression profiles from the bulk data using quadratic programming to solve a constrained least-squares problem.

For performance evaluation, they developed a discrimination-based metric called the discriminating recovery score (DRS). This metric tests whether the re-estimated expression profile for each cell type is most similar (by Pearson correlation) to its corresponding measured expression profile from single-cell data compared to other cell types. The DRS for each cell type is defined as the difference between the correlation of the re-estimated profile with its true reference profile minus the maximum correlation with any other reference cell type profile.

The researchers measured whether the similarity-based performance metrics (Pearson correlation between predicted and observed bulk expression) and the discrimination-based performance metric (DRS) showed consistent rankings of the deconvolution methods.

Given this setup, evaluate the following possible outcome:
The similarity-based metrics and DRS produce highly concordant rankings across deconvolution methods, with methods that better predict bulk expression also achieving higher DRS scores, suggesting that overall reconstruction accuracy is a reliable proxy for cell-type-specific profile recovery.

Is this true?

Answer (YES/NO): NO